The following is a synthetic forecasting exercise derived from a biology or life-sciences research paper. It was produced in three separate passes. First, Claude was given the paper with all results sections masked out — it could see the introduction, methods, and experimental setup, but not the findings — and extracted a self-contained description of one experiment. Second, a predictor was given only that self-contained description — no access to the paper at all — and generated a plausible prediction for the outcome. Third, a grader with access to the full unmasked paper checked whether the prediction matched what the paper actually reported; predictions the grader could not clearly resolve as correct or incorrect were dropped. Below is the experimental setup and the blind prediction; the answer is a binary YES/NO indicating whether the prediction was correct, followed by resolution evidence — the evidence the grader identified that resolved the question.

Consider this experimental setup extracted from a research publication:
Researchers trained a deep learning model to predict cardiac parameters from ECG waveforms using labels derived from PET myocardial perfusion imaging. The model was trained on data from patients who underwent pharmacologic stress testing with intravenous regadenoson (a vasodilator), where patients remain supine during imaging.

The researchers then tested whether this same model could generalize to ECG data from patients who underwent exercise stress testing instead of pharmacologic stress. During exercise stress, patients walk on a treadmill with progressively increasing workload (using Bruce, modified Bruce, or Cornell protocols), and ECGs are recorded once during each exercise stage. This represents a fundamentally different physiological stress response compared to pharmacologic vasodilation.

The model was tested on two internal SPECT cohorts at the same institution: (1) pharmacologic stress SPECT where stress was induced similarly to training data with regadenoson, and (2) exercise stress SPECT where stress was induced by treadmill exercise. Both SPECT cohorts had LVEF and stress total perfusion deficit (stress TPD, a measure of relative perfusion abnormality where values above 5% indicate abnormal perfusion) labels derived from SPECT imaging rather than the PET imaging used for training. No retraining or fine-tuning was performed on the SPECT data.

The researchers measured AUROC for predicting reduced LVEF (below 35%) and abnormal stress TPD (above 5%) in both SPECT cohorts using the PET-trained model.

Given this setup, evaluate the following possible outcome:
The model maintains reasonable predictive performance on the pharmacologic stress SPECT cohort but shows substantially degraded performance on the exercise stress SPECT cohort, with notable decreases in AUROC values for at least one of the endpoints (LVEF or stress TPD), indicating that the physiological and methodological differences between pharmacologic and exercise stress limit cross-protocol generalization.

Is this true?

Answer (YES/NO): NO